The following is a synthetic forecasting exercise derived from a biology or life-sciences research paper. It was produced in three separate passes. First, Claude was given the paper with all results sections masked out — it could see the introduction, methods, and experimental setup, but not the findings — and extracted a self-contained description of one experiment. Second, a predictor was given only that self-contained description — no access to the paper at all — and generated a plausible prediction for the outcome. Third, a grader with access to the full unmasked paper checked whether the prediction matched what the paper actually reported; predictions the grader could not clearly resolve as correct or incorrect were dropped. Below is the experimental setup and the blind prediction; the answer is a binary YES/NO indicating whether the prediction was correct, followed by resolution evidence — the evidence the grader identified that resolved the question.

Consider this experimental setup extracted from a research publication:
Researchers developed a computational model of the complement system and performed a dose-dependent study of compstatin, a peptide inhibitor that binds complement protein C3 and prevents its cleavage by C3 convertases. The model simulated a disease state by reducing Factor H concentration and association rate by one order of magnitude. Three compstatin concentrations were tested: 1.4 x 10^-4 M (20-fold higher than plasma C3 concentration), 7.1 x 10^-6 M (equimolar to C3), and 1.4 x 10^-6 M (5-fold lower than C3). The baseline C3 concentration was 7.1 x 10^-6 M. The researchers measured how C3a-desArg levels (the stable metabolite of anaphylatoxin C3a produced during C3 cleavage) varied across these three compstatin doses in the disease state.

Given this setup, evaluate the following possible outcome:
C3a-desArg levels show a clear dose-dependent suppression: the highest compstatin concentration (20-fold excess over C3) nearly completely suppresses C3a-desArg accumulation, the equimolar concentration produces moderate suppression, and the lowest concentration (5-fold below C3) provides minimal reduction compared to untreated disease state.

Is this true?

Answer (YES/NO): NO